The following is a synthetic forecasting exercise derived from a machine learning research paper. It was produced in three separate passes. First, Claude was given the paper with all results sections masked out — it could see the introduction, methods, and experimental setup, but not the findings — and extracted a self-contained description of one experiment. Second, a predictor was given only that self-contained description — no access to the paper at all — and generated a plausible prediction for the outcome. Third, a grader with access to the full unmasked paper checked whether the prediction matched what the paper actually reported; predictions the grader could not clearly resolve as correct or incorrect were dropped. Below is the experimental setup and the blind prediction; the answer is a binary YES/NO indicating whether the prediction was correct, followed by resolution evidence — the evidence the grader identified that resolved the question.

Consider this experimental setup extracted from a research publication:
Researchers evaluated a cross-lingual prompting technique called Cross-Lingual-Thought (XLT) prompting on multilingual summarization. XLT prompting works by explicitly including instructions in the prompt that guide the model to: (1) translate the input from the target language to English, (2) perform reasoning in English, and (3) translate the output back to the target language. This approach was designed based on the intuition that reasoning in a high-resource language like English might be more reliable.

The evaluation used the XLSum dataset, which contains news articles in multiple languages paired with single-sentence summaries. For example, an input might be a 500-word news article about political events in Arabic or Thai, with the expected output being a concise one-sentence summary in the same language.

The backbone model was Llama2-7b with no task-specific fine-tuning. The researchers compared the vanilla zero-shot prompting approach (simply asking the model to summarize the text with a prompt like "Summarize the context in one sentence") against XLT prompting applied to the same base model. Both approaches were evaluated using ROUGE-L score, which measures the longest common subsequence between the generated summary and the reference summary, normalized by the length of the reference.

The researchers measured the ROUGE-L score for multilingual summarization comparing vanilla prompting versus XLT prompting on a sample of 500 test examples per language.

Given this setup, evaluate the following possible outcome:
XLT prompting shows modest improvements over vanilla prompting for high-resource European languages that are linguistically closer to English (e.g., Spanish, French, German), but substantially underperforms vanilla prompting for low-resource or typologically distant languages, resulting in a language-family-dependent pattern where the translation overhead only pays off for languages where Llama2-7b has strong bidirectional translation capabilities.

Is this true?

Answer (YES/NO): NO